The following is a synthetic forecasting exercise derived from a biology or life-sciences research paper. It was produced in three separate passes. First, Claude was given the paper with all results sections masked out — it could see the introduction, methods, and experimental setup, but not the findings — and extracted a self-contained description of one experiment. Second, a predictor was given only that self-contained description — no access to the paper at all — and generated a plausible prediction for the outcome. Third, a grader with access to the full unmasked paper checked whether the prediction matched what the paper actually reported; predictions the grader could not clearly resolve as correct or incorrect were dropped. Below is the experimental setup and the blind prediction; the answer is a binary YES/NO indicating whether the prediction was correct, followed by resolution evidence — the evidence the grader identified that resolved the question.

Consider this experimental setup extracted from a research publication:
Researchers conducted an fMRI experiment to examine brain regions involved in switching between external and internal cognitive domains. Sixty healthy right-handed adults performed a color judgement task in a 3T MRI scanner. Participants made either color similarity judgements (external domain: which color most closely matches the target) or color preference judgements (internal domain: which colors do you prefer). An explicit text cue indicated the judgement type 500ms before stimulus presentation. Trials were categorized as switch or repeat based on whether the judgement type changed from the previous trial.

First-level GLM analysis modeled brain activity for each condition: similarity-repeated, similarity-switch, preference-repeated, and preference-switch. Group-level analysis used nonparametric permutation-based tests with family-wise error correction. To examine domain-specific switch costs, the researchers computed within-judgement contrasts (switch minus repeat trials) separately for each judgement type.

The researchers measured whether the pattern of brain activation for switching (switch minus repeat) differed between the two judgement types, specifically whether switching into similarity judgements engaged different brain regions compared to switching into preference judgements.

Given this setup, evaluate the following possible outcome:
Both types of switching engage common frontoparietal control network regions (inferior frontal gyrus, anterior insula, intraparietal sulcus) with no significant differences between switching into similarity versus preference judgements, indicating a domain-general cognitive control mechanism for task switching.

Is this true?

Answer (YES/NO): NO